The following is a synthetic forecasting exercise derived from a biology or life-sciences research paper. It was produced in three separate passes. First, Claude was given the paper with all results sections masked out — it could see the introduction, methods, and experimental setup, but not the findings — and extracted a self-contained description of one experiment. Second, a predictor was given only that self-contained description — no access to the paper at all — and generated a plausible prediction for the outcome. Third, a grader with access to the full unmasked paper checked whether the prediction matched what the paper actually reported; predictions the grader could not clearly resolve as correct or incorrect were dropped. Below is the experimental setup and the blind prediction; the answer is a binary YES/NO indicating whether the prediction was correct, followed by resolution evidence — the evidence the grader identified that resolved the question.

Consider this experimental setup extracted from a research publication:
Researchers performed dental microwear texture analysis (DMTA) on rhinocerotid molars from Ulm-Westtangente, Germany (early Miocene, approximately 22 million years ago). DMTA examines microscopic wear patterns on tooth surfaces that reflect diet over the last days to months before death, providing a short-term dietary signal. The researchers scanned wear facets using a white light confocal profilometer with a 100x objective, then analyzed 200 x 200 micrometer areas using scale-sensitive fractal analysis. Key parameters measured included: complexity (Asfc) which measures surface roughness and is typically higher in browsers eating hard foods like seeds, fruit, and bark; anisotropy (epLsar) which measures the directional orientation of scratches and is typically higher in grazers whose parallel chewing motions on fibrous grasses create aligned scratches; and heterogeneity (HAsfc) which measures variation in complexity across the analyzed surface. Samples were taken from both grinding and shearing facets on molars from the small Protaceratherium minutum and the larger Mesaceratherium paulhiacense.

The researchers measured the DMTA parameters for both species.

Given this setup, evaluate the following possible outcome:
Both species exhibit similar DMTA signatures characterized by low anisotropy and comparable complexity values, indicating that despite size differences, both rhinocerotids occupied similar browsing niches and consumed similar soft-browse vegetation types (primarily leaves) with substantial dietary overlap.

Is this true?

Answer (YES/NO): NO